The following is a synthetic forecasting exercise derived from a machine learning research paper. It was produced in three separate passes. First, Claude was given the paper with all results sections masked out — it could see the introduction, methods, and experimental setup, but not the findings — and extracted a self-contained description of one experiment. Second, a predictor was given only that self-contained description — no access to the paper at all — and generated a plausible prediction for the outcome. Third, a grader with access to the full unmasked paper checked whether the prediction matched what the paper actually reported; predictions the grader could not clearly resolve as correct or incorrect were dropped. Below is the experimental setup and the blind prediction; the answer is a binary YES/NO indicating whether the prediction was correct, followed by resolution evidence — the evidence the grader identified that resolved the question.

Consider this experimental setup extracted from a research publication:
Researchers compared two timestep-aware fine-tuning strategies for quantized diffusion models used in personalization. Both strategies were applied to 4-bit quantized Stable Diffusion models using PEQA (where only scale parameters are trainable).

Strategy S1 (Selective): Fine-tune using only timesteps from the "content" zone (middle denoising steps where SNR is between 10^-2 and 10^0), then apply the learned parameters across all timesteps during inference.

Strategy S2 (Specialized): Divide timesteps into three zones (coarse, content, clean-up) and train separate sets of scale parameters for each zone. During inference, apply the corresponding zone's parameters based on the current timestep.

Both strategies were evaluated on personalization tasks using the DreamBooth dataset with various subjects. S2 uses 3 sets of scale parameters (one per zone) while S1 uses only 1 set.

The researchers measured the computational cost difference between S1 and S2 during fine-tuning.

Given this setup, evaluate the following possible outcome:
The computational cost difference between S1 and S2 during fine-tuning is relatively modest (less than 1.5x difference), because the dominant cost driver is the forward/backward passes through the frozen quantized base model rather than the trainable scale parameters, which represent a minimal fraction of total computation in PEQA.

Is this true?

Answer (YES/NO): NO